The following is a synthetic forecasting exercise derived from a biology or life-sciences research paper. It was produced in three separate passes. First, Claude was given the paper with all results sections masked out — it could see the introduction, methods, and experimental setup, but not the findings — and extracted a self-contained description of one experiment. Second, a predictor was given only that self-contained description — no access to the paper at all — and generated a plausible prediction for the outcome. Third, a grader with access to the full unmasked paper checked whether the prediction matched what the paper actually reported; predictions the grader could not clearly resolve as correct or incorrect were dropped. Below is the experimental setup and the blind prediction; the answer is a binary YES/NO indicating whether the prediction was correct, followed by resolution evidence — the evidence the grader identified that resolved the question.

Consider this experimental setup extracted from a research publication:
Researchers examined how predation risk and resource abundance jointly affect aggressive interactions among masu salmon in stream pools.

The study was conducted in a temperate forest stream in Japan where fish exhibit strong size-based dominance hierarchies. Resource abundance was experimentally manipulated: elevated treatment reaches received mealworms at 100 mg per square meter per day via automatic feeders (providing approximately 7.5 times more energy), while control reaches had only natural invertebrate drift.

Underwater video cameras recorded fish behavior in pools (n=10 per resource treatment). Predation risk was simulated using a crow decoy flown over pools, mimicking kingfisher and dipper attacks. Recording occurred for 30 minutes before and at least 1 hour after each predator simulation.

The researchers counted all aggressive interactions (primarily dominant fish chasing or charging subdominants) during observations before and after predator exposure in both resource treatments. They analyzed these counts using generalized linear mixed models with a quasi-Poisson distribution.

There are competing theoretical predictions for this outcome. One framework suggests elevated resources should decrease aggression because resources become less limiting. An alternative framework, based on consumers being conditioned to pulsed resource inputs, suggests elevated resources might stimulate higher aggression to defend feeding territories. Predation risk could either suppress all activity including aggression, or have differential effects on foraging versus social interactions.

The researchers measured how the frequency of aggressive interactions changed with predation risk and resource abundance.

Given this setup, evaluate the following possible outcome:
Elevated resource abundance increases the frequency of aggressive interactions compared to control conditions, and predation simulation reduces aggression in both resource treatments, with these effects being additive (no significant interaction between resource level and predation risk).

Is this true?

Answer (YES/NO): YES